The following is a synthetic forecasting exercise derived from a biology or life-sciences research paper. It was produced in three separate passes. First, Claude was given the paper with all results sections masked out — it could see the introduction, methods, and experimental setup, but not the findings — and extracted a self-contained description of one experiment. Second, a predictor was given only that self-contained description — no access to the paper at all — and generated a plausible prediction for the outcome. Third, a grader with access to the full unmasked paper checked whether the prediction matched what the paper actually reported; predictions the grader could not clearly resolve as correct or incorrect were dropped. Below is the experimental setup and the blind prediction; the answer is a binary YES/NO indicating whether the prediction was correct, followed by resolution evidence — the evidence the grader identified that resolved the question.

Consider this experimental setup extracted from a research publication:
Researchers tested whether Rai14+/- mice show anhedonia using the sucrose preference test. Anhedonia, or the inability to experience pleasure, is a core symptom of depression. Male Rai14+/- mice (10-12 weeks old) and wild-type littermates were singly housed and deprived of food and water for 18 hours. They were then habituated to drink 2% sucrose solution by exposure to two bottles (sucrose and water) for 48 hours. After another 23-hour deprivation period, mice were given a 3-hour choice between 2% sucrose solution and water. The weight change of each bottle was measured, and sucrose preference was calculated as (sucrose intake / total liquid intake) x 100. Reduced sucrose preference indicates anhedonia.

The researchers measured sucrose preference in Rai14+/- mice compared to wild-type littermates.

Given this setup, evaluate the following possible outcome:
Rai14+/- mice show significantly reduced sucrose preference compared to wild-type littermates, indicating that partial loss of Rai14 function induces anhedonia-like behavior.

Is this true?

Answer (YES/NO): YES